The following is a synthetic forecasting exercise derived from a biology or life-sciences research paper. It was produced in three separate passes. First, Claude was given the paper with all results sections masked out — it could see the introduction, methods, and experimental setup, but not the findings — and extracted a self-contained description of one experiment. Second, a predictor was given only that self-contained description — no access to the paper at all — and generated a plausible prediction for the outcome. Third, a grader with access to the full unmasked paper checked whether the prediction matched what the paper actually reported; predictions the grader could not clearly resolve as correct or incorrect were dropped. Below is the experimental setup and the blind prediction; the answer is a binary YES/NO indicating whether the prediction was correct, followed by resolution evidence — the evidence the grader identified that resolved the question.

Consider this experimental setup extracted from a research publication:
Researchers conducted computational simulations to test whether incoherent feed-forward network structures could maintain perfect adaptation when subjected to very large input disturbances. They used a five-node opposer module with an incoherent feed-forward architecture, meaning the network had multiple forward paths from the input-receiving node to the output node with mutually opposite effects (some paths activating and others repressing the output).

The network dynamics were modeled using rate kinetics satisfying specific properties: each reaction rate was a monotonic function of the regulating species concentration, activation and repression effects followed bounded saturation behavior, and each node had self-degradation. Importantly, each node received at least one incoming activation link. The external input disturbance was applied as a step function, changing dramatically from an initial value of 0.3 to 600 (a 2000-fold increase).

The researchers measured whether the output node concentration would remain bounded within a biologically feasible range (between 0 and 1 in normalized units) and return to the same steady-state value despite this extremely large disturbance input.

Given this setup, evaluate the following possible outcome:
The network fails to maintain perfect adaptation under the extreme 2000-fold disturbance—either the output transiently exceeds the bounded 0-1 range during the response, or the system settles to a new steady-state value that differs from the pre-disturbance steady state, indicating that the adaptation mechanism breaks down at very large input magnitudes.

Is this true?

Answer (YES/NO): NO